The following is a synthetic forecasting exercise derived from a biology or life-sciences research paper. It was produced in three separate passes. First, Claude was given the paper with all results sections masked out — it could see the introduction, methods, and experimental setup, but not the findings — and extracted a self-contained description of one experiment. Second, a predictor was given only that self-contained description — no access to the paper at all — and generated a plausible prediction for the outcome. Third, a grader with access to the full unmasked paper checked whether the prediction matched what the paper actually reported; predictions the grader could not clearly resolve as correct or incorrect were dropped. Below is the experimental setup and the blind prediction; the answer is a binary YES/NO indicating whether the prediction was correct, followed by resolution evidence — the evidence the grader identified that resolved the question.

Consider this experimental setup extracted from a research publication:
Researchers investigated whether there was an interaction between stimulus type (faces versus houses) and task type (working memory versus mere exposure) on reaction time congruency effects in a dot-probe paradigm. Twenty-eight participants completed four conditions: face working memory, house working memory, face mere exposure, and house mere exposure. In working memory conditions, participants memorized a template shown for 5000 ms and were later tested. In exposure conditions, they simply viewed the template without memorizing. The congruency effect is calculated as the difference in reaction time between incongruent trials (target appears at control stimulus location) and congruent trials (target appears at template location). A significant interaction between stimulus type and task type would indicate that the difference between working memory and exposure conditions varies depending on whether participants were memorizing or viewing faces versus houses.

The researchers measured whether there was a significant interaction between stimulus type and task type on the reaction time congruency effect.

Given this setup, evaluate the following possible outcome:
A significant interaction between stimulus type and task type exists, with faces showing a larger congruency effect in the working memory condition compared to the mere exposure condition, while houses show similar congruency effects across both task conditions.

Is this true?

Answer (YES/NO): NO